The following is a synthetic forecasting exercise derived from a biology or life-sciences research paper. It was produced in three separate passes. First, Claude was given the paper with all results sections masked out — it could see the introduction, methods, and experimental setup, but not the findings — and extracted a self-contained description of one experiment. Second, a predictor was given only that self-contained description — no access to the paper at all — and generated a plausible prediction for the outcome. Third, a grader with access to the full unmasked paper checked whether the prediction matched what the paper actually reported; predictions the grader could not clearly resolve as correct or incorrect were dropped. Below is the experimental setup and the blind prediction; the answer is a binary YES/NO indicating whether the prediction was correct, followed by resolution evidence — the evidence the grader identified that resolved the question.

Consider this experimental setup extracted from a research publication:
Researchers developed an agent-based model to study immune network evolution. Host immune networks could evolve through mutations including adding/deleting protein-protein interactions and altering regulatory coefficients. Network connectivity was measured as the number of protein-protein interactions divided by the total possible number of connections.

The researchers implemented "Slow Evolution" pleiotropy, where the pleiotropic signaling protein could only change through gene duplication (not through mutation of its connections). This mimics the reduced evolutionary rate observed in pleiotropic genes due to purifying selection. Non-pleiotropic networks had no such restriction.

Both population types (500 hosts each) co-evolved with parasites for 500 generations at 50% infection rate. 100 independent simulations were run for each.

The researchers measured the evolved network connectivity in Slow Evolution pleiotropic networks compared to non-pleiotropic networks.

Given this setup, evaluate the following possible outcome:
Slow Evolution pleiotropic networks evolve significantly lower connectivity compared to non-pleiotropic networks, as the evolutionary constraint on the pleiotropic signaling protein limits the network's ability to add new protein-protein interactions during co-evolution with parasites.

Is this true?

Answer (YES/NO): NO